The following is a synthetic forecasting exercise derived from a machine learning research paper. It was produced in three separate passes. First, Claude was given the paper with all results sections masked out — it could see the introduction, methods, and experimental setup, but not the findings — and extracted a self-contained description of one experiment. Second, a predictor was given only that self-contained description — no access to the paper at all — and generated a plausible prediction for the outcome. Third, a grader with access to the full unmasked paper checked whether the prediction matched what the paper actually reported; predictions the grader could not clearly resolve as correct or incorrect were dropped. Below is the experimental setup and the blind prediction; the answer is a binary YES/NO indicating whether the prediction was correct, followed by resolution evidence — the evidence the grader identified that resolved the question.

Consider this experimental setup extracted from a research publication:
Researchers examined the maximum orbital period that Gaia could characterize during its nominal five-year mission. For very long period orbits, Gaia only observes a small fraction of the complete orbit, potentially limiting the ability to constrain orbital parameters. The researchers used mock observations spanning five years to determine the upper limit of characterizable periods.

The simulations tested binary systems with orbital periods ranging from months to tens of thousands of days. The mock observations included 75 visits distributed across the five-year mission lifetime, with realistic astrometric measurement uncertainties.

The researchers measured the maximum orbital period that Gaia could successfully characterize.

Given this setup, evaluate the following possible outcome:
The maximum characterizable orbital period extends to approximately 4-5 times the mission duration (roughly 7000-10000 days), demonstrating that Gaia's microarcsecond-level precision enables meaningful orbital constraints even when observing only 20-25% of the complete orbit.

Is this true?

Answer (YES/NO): NO